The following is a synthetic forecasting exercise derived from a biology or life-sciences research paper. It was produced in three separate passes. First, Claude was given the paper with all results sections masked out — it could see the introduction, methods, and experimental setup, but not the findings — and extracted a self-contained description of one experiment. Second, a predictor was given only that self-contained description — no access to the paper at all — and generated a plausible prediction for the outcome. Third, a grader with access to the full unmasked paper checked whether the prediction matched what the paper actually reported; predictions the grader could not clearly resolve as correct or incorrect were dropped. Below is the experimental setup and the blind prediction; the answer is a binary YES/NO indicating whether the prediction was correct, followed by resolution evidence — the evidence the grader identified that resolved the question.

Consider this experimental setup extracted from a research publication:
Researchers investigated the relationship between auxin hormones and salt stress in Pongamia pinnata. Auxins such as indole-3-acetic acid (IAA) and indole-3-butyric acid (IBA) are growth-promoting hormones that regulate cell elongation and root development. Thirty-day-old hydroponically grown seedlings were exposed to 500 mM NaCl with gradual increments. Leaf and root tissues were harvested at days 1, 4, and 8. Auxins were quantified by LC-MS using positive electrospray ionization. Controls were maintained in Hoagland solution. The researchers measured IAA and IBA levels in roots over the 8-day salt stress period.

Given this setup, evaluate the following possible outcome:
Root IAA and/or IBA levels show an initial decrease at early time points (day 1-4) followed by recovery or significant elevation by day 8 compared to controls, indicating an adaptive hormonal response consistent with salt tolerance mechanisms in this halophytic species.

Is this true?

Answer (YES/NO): NO